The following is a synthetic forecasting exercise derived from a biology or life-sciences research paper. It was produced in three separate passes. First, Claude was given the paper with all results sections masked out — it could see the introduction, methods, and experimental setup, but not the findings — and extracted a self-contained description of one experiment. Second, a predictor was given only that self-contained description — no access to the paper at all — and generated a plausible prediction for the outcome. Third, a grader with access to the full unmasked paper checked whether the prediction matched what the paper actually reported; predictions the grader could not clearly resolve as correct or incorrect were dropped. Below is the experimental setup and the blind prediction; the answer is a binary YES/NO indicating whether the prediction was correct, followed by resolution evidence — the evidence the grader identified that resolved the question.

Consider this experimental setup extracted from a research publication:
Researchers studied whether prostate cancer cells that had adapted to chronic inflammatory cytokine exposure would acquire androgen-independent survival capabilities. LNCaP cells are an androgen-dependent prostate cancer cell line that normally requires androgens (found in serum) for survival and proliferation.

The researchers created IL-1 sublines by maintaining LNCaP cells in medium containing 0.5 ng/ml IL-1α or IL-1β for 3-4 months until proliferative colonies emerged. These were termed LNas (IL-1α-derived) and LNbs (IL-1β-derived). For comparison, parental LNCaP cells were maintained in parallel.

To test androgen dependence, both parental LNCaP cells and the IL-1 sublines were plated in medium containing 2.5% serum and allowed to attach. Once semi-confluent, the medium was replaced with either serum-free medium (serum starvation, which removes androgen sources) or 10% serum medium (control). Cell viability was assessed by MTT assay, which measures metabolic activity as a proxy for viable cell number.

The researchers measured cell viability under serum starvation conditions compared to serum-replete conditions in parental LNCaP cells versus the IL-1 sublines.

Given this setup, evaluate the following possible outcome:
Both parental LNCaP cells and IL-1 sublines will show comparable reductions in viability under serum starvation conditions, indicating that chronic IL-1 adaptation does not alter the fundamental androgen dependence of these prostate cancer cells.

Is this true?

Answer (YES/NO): NO